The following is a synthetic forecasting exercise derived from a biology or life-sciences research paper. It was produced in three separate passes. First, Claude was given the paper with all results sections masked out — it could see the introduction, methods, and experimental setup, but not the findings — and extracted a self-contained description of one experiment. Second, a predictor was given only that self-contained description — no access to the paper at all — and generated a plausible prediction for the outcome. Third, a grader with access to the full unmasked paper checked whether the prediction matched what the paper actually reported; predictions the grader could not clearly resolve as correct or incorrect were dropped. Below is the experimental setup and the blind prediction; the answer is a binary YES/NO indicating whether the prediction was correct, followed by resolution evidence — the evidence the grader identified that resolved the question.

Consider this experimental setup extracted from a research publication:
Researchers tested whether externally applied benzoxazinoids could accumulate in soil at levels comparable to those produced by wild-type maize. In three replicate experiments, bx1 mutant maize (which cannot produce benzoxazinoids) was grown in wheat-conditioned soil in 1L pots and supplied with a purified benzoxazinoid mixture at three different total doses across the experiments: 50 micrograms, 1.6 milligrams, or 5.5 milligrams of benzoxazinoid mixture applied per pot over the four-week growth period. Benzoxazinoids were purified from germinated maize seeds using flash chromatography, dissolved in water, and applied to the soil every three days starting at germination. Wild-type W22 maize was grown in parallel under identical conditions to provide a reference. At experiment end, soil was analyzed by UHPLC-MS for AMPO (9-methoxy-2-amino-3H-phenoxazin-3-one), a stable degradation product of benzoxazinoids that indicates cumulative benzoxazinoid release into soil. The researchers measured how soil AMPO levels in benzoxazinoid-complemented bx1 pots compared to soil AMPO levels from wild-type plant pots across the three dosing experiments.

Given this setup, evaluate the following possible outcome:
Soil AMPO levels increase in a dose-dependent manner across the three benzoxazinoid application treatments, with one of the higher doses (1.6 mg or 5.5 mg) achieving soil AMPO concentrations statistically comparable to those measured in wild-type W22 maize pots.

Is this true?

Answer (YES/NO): YES